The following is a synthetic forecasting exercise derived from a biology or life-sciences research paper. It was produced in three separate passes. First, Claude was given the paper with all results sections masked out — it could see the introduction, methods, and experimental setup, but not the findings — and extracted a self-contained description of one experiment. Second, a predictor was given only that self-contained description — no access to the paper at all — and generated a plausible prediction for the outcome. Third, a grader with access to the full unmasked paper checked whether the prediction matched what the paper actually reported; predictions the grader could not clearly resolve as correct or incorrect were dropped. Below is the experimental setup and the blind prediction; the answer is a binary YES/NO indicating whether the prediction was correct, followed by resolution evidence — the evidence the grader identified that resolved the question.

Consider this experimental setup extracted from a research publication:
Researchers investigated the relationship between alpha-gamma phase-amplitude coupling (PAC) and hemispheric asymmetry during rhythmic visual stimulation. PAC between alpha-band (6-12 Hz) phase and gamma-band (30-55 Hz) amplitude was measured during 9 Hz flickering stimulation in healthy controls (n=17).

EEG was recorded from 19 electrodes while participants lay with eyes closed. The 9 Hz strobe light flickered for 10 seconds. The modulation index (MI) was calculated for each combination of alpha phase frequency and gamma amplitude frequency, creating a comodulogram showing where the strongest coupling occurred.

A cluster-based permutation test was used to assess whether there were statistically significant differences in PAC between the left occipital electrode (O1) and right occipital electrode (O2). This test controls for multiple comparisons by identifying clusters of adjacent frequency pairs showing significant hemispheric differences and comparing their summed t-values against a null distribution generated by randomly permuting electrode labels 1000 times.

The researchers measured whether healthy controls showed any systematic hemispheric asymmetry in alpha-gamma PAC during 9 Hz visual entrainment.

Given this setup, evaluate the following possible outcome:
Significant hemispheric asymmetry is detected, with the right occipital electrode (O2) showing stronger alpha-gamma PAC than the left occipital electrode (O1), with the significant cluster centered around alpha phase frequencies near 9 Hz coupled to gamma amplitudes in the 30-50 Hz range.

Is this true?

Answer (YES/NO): NO